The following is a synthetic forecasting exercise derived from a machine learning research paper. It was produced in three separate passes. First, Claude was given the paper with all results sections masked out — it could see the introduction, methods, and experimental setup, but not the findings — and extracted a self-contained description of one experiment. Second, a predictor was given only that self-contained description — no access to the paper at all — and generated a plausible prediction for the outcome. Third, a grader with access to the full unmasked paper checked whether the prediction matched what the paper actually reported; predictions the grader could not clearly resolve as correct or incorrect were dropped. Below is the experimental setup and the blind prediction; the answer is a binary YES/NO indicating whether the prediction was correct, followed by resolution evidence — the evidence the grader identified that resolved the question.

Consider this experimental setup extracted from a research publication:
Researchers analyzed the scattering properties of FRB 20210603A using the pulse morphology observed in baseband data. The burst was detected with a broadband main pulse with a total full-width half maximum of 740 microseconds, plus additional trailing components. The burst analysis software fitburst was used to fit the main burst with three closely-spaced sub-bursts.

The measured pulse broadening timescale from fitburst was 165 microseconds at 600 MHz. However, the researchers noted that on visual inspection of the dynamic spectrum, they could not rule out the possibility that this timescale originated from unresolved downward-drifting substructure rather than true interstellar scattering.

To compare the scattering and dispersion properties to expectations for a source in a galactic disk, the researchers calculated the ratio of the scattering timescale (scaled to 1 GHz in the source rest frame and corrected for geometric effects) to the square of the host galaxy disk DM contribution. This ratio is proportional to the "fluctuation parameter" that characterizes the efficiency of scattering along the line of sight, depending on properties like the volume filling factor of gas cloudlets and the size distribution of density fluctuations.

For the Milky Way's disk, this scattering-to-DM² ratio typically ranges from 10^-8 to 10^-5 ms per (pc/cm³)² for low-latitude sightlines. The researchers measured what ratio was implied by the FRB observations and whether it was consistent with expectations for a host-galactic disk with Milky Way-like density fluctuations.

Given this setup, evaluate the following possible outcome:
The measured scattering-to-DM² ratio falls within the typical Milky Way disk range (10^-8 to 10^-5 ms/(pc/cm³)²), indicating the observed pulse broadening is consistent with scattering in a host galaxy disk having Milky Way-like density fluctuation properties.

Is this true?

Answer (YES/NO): YES